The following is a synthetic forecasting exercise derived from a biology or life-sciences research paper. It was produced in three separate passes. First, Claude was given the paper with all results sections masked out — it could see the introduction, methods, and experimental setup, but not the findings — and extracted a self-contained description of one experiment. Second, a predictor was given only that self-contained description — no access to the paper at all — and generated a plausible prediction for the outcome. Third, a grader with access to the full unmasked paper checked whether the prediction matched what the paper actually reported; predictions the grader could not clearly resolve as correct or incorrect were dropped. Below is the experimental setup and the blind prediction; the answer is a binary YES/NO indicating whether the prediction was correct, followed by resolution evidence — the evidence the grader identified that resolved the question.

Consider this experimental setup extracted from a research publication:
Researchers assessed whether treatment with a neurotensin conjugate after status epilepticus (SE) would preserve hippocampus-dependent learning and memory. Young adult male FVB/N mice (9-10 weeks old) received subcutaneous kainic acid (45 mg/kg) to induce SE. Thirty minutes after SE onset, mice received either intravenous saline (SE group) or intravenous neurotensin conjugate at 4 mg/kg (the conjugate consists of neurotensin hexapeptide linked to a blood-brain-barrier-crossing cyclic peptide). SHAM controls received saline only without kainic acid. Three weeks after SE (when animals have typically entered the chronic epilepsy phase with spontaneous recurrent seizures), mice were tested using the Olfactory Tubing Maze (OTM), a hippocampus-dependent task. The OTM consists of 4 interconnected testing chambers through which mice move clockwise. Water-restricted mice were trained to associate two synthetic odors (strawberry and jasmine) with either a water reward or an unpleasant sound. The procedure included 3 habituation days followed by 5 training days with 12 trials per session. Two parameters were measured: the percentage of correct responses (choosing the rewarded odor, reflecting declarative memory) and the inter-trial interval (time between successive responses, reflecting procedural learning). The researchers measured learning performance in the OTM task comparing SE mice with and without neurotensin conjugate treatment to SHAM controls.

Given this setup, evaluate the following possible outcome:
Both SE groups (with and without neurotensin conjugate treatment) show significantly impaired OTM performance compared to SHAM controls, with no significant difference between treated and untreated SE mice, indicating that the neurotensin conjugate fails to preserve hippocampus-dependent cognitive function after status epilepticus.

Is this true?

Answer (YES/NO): NO